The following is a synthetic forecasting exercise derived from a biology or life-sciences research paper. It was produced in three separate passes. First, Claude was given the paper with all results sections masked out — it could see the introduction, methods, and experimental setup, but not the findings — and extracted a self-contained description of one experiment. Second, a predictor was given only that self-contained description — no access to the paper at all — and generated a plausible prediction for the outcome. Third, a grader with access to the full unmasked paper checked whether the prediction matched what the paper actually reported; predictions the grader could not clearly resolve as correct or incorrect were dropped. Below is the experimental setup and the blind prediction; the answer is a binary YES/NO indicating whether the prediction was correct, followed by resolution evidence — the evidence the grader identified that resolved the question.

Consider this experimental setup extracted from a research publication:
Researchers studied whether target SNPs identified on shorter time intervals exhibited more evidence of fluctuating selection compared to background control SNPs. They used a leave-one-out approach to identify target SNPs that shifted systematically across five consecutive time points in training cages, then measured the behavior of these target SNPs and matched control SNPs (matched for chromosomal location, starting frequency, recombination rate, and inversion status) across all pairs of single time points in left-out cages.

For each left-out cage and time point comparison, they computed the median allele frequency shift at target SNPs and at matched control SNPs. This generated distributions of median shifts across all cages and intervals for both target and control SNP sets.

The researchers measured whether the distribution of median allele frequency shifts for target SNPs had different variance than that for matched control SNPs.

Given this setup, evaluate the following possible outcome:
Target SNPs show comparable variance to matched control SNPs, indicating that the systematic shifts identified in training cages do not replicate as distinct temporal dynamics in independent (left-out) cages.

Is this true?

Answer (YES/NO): NO